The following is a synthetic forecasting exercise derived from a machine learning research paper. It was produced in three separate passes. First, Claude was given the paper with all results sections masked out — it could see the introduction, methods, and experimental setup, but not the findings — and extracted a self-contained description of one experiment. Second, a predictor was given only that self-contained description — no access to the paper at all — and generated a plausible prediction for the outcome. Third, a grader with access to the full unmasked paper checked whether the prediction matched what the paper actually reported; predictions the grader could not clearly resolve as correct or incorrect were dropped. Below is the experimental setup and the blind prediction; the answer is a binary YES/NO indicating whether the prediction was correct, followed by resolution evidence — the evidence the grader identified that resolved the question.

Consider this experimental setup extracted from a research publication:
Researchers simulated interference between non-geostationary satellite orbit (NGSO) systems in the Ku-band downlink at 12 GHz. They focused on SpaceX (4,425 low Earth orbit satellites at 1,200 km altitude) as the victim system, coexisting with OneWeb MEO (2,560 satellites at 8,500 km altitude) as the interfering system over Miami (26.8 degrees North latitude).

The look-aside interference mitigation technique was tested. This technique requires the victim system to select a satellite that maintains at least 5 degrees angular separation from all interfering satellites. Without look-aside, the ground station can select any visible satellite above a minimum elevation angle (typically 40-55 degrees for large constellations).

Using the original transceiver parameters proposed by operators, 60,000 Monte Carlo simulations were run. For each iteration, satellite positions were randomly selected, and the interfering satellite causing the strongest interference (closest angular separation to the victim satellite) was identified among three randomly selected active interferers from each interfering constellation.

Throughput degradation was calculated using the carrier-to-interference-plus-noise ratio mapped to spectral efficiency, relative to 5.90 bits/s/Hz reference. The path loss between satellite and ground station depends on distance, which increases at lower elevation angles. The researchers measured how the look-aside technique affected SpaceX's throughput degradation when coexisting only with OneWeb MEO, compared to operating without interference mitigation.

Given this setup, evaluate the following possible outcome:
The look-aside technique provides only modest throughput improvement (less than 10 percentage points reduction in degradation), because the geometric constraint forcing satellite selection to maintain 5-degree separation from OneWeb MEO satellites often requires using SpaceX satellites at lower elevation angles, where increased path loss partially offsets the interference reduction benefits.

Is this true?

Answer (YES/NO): NO